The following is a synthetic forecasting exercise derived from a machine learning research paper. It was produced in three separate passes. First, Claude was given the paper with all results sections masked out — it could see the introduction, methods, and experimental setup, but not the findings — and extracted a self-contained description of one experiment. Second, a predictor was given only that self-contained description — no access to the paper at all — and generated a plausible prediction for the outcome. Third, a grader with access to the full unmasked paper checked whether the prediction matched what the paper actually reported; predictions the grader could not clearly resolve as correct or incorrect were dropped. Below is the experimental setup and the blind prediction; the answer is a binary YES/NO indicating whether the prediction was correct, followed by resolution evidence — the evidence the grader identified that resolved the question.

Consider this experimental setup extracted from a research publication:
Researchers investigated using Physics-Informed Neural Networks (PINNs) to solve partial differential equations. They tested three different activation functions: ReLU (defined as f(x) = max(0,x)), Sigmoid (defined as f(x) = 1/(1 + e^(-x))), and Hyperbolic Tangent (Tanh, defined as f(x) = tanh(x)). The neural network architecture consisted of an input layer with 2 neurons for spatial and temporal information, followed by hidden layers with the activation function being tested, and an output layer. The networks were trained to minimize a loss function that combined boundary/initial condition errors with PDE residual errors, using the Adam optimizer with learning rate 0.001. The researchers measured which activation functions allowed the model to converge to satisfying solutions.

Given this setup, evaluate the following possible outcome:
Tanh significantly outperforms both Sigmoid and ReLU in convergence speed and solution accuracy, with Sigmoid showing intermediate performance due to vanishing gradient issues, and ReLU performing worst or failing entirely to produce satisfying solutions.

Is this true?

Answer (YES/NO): NO